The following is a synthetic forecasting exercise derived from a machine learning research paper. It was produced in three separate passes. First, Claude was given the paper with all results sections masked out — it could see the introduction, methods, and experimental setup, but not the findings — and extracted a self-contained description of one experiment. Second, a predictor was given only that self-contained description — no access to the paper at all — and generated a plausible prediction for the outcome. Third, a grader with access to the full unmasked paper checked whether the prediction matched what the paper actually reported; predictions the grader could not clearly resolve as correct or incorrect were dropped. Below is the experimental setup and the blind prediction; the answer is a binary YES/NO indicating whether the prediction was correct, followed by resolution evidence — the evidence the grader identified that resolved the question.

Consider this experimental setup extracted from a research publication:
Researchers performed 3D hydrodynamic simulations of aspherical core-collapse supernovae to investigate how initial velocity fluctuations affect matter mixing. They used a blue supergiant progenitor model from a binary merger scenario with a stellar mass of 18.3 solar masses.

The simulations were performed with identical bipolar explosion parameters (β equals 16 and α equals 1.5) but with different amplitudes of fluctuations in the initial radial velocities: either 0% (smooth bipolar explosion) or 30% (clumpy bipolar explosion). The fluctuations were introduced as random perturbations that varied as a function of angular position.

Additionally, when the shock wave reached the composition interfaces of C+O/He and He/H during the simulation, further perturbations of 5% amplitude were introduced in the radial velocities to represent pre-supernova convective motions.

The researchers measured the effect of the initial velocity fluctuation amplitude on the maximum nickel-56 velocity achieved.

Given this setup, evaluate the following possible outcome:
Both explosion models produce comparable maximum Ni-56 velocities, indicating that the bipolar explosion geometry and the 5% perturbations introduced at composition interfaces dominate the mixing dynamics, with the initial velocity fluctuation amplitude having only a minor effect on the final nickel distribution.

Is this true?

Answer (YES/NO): YES